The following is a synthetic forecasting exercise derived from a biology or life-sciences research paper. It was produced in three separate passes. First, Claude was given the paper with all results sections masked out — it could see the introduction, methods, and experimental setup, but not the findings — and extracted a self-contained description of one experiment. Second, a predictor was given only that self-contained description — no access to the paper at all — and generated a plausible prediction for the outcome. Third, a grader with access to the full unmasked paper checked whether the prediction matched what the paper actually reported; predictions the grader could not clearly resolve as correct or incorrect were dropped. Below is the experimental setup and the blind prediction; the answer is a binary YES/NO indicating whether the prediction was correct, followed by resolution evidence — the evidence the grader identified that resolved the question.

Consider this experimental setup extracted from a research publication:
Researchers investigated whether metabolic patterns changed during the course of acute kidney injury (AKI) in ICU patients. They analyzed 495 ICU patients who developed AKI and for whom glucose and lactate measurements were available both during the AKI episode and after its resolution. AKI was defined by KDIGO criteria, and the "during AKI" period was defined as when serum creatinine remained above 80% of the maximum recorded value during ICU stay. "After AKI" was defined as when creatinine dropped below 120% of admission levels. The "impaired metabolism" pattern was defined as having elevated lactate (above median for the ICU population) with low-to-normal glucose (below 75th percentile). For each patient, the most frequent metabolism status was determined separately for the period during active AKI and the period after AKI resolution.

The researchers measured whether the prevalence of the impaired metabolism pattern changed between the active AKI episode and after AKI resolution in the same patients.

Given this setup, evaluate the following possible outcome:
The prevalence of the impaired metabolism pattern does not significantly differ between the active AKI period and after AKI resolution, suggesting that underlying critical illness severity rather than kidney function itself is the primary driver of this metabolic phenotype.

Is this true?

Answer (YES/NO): NO